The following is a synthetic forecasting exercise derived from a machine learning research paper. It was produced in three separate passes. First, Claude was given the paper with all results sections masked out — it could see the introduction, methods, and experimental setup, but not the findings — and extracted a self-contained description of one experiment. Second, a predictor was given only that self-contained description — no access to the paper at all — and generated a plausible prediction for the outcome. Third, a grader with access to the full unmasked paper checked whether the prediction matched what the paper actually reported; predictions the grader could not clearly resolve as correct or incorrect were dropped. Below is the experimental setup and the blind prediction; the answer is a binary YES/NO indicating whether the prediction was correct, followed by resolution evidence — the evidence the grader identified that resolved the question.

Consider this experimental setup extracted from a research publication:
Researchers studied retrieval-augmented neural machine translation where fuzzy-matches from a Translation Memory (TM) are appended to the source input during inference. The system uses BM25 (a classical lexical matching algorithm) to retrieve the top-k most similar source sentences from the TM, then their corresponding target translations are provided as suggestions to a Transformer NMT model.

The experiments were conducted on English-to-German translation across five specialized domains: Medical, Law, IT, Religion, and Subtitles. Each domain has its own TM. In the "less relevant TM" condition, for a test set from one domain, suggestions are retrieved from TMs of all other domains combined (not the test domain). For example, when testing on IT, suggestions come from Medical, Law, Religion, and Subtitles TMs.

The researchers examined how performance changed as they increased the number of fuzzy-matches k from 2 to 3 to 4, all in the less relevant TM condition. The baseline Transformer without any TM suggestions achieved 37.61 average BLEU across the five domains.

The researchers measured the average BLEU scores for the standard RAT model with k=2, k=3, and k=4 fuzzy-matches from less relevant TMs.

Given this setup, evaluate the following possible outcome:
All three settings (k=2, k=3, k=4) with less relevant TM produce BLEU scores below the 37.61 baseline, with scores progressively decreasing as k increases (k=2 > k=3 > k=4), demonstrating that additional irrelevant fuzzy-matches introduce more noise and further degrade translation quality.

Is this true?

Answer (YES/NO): YES